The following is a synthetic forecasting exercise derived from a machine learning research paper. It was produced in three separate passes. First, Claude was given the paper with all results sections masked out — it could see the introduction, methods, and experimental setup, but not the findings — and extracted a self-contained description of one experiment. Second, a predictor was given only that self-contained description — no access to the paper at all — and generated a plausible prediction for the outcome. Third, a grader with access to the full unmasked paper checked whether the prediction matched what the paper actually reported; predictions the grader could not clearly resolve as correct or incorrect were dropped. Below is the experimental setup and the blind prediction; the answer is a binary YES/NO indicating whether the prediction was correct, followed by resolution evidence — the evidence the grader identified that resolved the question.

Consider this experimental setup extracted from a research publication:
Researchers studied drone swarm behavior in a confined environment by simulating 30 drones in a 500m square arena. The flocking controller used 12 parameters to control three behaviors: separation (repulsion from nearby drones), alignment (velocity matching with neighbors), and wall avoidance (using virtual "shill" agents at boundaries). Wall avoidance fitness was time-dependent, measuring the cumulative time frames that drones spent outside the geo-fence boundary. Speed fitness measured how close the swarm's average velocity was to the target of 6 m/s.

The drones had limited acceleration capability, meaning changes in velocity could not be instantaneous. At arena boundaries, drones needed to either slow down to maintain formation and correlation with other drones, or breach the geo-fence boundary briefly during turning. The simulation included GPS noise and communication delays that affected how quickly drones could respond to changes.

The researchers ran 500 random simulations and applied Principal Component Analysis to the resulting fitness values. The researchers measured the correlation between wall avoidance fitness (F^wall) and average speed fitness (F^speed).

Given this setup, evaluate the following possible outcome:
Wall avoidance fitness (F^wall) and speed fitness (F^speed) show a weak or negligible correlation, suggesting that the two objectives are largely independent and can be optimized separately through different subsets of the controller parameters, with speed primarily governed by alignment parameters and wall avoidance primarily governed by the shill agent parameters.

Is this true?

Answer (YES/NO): NO